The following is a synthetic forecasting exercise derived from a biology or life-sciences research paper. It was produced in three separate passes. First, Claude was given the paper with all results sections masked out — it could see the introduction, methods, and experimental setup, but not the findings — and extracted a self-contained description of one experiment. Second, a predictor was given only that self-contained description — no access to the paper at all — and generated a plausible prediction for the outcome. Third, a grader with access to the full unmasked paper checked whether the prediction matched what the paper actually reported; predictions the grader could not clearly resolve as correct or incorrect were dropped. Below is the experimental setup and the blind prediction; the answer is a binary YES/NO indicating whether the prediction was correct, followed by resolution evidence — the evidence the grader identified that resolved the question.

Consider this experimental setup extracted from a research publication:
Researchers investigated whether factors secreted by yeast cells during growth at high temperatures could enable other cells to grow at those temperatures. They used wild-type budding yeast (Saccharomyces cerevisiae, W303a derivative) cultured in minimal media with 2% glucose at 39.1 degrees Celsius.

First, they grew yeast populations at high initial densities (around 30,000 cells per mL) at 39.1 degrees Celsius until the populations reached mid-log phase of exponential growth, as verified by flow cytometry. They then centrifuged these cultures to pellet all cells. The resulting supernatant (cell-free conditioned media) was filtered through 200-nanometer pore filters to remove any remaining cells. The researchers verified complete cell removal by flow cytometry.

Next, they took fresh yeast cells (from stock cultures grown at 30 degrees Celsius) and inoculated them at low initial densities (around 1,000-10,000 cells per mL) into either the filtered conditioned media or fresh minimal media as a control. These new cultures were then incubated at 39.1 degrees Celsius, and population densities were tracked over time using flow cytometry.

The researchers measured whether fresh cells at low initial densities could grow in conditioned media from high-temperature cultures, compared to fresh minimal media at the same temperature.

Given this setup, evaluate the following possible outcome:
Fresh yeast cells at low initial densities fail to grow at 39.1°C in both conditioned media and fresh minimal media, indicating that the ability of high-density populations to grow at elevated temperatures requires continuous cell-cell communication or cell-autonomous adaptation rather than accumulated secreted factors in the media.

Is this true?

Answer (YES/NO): NO